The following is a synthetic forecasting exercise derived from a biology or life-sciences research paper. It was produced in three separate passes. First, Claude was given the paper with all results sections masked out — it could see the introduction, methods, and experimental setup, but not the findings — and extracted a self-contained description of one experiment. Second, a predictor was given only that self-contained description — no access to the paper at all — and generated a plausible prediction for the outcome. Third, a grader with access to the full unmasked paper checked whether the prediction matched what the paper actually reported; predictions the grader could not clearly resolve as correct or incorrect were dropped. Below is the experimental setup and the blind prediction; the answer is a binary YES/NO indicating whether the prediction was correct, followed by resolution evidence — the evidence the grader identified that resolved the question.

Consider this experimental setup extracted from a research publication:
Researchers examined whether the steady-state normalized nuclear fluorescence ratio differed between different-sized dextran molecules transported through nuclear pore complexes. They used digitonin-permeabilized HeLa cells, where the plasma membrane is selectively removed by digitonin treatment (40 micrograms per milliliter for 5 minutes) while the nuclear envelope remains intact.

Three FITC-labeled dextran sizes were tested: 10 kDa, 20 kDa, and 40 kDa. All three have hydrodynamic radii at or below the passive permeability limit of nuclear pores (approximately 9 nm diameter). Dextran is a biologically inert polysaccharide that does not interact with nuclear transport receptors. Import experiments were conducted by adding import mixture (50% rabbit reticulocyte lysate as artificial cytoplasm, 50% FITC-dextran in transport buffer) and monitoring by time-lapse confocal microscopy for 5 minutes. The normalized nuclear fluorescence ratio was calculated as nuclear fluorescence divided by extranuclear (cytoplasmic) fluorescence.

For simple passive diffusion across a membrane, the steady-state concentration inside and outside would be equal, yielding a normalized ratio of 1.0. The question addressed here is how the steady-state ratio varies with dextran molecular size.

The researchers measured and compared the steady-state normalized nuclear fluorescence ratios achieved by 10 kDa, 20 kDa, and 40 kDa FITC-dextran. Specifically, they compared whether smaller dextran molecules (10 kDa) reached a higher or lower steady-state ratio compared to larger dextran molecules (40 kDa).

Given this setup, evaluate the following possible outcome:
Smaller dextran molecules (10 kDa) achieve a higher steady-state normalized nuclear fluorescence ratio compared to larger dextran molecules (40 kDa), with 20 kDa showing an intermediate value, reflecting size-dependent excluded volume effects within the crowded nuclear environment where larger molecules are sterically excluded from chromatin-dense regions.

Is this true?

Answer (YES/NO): NO